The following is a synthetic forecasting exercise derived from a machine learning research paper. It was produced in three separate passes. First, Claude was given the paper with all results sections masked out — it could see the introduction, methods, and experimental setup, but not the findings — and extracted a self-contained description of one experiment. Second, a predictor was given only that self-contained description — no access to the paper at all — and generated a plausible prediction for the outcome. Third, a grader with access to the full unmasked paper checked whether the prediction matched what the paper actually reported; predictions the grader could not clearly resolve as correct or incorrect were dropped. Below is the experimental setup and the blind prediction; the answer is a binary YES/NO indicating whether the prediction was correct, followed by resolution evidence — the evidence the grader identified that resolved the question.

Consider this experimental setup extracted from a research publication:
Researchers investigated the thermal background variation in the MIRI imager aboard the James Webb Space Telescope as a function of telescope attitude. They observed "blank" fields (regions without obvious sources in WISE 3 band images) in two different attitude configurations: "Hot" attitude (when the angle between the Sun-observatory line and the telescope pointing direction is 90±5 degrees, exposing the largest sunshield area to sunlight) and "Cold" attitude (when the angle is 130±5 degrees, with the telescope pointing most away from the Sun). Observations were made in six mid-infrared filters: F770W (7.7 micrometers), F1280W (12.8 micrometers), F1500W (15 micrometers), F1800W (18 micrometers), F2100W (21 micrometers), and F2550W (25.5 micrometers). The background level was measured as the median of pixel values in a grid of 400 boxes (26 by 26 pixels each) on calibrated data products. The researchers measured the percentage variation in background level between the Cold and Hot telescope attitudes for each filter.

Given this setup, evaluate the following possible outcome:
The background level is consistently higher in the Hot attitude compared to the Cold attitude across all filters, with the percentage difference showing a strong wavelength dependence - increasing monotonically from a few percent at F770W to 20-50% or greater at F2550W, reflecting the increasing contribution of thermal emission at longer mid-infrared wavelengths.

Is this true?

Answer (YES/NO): NO